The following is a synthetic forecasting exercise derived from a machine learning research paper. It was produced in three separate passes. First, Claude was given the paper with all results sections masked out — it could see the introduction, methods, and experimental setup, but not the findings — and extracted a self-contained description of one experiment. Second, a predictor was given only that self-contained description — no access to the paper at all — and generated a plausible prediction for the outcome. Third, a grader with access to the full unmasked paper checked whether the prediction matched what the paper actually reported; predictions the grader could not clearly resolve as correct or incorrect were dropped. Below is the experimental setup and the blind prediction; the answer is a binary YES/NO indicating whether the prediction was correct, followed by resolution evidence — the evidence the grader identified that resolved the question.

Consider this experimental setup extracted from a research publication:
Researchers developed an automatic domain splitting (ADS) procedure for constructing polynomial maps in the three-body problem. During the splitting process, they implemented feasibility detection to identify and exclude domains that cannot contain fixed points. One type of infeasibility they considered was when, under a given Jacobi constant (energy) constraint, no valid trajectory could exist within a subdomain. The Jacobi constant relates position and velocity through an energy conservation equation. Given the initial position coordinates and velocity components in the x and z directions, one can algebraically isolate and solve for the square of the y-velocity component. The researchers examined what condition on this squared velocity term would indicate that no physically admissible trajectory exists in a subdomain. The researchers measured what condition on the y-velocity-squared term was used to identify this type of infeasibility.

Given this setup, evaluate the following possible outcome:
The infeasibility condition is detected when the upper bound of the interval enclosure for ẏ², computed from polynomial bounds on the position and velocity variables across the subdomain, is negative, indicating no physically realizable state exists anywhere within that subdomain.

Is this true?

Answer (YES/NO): NO